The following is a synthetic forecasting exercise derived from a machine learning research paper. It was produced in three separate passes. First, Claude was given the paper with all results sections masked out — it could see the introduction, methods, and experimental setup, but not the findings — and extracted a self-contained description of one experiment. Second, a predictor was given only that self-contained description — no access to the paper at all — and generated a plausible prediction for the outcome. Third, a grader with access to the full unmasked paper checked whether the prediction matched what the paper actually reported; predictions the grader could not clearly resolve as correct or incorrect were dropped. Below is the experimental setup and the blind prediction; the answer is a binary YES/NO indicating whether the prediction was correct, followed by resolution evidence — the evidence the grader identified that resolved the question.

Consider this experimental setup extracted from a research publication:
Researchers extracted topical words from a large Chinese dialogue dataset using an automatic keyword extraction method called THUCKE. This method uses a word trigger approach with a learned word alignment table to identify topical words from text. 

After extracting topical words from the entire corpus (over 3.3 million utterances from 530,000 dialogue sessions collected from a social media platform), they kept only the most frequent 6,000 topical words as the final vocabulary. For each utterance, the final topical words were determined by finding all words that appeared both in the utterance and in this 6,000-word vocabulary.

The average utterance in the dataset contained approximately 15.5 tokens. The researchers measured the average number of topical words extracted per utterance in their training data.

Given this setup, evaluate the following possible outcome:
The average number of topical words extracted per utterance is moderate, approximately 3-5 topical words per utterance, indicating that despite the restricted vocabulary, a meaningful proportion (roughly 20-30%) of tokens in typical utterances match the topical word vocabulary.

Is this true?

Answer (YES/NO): NO